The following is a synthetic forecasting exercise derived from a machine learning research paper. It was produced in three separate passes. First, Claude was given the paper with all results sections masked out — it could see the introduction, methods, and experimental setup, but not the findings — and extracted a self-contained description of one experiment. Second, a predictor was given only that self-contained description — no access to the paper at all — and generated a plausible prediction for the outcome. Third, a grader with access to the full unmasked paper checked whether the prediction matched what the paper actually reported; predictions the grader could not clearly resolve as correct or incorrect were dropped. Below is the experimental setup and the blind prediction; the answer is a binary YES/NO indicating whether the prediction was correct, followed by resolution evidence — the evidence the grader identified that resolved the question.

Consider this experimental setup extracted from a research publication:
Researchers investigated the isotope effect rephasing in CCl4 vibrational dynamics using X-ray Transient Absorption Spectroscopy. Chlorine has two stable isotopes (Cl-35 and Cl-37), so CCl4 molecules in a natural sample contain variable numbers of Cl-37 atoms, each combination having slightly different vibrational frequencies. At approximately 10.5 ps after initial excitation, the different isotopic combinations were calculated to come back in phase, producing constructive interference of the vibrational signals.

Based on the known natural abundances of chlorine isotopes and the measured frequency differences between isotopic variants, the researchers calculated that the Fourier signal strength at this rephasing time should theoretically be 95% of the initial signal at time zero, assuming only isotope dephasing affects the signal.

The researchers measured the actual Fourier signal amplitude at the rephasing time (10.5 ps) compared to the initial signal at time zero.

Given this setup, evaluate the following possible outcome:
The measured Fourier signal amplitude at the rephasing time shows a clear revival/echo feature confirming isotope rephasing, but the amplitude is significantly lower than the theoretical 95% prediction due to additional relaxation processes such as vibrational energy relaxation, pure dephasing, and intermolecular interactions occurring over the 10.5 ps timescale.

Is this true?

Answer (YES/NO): YES